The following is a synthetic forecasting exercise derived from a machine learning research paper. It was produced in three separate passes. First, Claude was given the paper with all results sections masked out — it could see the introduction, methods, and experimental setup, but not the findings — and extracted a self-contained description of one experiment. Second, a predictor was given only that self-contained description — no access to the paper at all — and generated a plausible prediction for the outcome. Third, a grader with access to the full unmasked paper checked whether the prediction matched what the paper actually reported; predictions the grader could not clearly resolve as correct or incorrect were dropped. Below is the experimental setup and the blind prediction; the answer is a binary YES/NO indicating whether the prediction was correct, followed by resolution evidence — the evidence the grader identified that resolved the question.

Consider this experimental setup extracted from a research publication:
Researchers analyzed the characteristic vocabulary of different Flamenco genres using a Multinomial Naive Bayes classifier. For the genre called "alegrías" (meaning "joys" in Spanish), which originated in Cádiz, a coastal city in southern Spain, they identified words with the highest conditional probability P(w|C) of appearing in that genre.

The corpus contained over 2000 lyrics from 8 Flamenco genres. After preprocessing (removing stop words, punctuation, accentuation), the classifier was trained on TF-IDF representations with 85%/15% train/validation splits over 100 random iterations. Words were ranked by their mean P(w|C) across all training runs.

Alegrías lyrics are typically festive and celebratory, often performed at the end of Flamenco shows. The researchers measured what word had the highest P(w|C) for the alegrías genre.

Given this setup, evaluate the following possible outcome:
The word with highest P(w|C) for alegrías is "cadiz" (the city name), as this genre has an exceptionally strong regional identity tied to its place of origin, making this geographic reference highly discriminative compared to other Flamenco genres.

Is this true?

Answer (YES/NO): YES